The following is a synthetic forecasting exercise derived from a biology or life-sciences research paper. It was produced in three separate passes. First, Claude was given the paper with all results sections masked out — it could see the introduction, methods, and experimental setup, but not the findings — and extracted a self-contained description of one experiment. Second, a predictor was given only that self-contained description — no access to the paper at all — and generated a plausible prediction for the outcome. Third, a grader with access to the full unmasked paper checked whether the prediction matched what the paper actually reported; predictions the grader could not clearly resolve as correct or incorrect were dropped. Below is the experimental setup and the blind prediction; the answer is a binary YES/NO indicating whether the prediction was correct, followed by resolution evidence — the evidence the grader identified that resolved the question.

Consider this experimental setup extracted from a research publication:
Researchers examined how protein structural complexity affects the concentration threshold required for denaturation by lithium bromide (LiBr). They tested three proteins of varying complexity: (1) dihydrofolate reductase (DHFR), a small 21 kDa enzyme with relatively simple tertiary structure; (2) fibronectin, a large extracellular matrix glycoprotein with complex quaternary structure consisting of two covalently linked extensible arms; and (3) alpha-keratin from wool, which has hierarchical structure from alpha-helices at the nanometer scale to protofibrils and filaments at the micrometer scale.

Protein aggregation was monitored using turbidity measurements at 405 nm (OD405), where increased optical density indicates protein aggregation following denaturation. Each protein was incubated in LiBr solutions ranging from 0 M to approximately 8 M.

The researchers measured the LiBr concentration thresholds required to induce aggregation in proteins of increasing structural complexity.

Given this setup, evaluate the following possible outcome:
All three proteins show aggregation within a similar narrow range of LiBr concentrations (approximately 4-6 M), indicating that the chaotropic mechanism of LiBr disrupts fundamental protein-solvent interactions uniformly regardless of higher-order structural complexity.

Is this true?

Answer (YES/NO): NO